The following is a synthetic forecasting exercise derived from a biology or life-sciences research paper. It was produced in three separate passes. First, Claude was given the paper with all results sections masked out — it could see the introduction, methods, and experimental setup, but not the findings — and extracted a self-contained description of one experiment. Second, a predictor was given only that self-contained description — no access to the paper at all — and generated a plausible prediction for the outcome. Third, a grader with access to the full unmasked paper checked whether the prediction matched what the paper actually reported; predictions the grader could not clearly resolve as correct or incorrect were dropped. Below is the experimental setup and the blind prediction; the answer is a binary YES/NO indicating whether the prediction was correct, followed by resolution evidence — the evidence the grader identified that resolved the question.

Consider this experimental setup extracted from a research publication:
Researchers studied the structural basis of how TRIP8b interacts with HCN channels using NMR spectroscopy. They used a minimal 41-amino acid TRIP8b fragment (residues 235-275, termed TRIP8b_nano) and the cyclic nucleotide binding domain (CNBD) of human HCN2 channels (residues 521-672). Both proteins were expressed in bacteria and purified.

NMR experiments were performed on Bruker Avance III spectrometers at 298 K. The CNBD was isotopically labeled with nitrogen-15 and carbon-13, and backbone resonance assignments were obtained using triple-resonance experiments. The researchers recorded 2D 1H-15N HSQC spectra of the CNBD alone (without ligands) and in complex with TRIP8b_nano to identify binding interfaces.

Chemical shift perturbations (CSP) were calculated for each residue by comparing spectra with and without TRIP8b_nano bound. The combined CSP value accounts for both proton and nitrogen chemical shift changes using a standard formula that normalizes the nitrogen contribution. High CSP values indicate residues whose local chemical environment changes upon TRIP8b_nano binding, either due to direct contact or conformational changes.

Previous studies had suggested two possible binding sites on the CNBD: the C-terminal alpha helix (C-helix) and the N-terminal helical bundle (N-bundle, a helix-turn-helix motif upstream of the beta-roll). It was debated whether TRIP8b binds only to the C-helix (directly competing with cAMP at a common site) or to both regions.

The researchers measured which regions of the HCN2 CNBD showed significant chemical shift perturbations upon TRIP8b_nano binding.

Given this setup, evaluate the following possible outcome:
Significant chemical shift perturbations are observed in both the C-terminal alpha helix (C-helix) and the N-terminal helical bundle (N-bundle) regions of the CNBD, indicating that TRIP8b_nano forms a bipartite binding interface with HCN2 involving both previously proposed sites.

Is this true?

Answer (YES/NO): YES